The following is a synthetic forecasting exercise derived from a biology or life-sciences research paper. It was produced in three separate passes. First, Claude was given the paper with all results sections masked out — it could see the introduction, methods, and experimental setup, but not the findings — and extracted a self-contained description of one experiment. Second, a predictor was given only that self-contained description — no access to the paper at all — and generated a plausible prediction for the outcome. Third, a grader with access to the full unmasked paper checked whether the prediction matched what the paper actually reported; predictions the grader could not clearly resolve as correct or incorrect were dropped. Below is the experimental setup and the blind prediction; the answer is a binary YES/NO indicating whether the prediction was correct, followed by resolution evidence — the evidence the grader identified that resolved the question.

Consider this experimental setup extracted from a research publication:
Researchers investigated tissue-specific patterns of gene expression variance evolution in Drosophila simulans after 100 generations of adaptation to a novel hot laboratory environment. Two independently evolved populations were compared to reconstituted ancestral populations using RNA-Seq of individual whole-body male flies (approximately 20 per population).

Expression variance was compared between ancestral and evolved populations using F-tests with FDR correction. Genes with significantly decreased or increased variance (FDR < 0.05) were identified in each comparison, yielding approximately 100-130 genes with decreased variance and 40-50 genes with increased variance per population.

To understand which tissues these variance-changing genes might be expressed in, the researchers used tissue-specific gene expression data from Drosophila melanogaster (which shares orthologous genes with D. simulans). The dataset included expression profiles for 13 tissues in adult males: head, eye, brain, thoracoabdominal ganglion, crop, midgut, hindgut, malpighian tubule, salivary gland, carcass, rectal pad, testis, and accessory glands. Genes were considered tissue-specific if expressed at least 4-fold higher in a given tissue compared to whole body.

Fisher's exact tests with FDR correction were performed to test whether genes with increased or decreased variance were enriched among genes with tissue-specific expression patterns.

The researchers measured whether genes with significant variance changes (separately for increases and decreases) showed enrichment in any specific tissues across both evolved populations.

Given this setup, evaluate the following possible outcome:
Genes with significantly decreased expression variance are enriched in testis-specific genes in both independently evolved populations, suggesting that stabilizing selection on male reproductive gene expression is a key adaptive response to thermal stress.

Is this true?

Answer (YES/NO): NO